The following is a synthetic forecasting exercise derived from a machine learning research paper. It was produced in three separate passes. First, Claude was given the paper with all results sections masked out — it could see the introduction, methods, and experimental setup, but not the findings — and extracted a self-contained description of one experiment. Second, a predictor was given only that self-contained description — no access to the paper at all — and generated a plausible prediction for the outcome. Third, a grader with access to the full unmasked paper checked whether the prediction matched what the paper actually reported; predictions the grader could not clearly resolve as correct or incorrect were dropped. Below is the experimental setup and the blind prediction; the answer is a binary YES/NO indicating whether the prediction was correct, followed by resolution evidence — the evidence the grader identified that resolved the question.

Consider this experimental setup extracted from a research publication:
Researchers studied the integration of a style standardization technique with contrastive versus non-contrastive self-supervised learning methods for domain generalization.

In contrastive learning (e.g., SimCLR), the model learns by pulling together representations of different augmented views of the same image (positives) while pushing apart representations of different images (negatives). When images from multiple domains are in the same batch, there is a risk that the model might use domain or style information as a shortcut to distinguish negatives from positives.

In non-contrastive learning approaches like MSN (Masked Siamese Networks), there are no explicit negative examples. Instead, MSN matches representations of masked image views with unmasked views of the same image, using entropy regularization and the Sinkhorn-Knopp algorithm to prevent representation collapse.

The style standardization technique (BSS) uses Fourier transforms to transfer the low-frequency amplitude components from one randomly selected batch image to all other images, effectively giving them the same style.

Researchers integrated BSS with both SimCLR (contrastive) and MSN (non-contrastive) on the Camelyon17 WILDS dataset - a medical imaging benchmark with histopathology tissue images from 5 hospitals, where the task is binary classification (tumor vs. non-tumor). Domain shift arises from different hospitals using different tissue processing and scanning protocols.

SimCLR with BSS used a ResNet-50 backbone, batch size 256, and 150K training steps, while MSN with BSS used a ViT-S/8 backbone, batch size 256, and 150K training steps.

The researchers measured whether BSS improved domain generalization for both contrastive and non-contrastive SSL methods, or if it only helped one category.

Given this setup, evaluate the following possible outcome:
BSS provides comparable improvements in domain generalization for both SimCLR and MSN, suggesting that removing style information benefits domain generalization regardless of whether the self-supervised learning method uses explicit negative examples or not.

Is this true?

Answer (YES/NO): NO